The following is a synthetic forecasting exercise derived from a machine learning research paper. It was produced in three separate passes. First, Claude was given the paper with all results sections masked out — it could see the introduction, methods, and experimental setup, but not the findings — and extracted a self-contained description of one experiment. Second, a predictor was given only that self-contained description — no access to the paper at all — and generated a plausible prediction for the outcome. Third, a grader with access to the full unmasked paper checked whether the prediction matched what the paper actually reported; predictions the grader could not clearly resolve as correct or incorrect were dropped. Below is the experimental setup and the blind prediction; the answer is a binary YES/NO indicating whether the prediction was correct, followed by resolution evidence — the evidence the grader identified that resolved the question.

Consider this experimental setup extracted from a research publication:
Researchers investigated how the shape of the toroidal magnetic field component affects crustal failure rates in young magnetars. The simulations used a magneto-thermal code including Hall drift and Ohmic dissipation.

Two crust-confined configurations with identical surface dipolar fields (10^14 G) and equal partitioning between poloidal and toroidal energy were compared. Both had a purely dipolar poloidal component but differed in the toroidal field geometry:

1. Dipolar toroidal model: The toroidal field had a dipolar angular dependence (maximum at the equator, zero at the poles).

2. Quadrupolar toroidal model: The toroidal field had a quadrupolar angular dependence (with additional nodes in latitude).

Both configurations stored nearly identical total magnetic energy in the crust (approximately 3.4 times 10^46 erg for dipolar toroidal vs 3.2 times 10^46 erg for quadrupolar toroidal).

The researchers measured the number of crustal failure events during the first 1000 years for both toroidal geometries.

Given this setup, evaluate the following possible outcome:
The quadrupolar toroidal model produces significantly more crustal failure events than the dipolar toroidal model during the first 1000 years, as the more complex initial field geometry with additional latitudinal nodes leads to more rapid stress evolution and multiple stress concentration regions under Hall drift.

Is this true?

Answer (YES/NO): NO